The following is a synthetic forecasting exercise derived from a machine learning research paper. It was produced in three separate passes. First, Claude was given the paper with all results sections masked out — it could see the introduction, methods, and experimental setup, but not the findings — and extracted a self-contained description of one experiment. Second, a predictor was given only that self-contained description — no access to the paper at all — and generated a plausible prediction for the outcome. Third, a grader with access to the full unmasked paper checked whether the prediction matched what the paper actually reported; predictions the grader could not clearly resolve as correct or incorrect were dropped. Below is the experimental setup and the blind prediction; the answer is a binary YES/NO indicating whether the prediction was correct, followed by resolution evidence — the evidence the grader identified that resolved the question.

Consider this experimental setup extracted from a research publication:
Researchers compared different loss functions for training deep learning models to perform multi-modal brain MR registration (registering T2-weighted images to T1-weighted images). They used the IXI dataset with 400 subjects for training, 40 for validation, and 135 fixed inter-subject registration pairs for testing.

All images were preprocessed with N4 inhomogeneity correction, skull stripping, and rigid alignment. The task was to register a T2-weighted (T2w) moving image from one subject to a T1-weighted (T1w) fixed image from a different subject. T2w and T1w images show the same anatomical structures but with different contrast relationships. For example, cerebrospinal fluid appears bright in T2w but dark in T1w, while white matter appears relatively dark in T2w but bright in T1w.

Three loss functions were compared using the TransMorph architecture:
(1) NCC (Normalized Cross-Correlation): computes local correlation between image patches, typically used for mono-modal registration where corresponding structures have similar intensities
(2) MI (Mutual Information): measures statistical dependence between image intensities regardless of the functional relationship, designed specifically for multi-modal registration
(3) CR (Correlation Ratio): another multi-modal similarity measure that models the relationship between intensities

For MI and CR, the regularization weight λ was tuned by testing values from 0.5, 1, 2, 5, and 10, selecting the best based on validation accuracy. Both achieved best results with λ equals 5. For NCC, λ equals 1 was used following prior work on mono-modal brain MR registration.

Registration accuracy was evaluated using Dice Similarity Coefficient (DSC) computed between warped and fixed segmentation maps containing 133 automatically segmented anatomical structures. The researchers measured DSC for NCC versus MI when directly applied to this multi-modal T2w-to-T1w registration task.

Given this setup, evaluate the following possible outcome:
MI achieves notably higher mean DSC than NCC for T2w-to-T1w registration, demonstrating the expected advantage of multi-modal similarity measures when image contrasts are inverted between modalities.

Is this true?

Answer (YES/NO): YES